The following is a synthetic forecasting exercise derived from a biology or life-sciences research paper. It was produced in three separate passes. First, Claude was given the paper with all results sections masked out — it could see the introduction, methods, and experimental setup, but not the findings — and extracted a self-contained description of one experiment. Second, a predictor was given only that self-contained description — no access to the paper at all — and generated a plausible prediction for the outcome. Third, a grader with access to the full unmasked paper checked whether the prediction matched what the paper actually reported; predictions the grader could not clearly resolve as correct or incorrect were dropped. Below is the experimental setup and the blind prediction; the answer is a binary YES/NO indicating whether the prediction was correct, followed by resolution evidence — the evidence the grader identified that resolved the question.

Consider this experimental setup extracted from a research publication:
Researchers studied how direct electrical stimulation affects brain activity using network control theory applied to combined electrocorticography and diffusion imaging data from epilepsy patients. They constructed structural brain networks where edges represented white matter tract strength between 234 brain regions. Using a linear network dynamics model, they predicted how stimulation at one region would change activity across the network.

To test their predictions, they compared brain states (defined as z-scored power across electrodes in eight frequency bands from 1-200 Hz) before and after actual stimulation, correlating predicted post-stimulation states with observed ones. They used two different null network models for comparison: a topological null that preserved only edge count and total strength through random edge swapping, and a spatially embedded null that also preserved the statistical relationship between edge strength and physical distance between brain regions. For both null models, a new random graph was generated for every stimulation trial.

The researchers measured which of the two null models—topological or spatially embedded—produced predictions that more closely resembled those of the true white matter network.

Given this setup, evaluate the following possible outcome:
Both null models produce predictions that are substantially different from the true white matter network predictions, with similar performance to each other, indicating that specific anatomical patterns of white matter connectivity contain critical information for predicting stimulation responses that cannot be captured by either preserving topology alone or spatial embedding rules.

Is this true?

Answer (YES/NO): NO